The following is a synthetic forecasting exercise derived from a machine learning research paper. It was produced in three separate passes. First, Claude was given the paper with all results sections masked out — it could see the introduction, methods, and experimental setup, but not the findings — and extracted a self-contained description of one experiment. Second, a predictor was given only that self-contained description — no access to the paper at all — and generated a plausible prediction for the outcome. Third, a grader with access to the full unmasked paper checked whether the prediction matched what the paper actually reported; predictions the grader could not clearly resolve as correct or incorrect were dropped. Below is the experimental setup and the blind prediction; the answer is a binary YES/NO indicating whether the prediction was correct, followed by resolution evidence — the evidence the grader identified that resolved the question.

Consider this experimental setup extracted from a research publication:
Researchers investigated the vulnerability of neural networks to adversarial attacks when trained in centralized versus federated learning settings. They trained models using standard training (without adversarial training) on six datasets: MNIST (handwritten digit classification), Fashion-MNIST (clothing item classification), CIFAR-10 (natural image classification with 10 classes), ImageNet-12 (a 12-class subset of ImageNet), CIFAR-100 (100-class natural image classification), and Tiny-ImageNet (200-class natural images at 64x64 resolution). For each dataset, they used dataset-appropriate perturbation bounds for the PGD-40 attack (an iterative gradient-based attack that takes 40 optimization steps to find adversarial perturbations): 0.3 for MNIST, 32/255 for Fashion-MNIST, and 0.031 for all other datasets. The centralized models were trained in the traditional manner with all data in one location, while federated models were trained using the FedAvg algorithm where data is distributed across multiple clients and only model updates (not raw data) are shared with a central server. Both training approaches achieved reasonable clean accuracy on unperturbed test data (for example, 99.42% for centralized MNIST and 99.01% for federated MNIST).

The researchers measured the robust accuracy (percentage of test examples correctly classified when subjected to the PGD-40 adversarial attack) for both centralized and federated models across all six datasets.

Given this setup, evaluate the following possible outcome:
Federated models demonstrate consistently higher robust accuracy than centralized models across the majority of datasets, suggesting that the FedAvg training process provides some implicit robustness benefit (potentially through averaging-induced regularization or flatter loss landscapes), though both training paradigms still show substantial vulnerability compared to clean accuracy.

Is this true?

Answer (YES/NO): NO